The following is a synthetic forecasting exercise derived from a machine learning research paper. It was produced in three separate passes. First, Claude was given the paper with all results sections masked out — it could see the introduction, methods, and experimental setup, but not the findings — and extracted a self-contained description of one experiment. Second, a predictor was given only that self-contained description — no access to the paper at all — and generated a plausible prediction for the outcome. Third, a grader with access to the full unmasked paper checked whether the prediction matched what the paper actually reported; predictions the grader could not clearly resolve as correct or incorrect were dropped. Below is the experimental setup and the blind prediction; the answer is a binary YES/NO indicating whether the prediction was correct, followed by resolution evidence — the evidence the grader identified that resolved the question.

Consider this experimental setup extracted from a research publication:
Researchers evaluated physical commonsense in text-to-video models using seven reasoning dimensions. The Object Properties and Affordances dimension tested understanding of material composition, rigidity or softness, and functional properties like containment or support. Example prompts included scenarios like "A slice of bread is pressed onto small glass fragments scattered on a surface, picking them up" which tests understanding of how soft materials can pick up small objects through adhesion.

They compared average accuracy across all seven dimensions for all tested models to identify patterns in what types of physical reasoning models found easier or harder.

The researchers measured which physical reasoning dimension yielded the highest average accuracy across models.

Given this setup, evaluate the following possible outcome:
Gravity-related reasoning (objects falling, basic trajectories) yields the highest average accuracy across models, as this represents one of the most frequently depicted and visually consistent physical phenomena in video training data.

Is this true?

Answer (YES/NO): NO